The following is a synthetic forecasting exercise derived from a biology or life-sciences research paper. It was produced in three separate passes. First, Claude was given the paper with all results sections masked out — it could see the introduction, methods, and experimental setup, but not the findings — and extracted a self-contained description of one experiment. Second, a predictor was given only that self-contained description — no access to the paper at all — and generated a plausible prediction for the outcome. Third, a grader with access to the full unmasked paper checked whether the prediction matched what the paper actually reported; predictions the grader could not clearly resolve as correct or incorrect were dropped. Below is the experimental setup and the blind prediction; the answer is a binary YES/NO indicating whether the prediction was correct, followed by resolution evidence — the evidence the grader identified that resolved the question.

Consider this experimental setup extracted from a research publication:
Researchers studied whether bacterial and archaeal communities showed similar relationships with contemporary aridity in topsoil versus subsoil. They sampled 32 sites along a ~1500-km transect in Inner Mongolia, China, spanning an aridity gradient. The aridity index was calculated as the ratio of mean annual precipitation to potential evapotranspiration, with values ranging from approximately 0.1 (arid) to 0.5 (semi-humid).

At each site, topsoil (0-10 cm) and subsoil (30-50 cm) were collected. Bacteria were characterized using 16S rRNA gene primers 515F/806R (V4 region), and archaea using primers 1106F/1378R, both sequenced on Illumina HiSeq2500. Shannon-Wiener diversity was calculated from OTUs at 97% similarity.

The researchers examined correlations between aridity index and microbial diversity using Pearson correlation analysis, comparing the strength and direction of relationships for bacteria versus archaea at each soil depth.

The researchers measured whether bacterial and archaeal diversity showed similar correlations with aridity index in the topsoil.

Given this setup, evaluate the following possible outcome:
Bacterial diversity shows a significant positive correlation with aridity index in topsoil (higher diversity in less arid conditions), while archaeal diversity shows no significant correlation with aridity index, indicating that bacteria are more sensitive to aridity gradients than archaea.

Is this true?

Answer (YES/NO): NO